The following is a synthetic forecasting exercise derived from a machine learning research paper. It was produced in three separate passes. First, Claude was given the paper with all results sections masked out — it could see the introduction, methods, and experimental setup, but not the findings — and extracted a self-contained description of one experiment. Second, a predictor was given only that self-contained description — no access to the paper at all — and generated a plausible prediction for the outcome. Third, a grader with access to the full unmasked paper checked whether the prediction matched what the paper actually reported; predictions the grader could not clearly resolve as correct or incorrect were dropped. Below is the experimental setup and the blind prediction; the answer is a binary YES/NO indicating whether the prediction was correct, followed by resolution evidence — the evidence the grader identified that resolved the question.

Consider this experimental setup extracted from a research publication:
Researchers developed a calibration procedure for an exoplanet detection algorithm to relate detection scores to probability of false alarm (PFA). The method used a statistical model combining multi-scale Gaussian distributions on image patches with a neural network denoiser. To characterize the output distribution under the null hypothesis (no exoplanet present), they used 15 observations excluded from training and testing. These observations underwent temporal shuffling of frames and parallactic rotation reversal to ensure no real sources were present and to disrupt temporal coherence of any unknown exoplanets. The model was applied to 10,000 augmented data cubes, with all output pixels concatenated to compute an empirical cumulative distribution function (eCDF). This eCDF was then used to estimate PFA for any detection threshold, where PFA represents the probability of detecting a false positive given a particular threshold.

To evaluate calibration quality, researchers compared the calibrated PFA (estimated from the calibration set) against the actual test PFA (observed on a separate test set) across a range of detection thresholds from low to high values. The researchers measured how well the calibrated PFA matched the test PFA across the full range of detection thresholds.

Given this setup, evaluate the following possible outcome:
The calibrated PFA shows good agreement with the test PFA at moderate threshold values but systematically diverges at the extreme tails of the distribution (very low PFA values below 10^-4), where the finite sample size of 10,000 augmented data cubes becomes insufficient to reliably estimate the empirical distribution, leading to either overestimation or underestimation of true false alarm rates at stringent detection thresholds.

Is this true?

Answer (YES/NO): YES